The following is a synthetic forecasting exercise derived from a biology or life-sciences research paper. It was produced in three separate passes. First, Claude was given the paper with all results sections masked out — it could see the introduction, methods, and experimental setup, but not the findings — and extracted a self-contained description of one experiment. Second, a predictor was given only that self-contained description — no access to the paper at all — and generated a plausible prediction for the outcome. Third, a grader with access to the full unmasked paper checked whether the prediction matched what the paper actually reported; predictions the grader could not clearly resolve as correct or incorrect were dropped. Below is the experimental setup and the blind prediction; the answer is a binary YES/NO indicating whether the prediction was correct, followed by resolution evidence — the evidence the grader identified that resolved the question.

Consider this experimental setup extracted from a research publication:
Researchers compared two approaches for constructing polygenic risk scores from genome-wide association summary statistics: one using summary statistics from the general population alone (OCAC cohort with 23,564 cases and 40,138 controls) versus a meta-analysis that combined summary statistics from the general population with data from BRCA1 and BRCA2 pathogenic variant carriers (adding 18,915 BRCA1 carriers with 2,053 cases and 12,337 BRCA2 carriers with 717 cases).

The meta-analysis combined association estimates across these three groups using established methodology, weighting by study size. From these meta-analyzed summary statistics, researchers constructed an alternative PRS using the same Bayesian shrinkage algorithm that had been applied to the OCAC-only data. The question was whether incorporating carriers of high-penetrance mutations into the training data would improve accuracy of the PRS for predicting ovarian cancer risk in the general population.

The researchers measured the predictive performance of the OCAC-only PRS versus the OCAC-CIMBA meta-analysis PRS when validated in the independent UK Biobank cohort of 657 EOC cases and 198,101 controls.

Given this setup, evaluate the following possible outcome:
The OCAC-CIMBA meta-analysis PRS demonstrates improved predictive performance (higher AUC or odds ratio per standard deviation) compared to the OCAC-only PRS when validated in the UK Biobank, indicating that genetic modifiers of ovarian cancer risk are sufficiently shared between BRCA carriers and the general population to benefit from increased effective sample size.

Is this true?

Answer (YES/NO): YES